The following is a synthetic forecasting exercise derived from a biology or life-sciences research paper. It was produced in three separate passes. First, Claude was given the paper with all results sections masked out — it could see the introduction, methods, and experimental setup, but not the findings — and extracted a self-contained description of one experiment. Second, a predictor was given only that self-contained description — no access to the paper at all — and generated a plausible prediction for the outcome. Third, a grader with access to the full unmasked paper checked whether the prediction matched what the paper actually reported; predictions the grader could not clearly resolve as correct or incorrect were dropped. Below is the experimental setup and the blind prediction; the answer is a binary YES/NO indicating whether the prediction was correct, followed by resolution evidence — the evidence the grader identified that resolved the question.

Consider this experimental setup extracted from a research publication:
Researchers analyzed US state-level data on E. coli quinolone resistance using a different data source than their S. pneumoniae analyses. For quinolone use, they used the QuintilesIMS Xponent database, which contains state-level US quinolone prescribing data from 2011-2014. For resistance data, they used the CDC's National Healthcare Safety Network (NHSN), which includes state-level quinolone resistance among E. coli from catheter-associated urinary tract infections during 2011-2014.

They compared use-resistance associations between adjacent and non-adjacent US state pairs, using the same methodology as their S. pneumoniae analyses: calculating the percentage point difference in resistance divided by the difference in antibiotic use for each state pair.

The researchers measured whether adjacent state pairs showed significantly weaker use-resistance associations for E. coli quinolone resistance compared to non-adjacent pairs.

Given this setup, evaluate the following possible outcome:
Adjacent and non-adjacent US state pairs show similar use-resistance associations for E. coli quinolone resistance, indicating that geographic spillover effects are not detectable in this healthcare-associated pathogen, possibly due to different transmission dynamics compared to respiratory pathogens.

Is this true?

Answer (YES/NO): NO